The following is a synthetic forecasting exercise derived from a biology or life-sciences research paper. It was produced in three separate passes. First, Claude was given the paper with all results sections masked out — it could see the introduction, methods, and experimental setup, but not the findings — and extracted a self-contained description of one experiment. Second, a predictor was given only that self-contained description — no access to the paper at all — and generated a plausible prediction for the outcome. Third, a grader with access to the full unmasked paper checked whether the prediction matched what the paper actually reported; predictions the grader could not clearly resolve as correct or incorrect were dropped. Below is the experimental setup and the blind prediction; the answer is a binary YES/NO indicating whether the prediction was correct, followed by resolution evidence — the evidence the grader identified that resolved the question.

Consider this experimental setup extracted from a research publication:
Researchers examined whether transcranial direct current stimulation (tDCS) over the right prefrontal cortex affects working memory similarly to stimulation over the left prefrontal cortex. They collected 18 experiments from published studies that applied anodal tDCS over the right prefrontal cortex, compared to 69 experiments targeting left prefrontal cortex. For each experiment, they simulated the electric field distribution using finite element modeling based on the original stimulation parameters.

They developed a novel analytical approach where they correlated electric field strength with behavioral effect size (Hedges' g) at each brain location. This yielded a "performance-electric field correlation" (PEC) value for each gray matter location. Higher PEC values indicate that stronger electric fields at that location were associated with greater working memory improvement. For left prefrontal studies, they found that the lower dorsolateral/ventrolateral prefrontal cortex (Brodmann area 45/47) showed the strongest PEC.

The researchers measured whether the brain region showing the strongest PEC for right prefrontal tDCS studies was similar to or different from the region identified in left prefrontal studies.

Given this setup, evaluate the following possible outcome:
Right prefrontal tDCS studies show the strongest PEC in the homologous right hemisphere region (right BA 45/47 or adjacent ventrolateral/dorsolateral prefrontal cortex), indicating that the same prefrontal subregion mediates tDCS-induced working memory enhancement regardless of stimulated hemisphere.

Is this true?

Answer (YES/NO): YES